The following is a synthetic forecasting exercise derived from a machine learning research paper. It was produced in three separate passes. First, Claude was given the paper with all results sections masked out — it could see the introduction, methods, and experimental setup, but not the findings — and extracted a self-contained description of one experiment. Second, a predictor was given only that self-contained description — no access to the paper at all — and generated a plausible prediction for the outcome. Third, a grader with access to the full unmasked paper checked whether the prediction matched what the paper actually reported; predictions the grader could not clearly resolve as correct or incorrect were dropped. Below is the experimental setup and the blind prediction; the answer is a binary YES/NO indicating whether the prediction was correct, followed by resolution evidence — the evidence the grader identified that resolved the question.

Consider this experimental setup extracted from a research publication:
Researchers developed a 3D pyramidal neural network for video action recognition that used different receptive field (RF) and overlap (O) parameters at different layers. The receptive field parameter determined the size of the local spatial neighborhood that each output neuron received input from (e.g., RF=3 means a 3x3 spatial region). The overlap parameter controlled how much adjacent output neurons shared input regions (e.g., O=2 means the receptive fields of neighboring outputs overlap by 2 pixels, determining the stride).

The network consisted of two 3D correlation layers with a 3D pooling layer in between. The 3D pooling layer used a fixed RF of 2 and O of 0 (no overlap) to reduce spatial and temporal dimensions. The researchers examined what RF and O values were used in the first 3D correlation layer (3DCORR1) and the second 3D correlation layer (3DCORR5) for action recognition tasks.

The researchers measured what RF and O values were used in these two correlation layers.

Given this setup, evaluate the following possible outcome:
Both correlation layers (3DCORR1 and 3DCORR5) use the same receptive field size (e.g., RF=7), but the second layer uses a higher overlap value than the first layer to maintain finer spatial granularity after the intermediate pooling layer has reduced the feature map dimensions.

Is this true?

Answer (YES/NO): NO